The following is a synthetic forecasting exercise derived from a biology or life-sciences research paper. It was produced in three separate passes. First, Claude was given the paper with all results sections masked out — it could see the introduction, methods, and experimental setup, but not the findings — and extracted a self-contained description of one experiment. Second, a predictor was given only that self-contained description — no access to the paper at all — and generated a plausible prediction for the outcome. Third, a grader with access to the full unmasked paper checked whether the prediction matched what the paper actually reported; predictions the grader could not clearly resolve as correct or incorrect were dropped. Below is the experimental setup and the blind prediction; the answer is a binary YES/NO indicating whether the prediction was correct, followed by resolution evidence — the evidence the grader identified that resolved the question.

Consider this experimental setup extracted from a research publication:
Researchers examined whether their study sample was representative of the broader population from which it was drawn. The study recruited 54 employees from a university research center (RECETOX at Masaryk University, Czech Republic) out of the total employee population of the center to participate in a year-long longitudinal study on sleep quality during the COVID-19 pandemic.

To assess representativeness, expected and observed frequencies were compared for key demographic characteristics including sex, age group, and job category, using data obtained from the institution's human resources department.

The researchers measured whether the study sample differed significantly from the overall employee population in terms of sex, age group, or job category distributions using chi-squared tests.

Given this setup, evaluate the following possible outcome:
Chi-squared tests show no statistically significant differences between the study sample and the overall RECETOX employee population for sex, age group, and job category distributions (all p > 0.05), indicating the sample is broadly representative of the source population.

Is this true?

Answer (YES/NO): NO